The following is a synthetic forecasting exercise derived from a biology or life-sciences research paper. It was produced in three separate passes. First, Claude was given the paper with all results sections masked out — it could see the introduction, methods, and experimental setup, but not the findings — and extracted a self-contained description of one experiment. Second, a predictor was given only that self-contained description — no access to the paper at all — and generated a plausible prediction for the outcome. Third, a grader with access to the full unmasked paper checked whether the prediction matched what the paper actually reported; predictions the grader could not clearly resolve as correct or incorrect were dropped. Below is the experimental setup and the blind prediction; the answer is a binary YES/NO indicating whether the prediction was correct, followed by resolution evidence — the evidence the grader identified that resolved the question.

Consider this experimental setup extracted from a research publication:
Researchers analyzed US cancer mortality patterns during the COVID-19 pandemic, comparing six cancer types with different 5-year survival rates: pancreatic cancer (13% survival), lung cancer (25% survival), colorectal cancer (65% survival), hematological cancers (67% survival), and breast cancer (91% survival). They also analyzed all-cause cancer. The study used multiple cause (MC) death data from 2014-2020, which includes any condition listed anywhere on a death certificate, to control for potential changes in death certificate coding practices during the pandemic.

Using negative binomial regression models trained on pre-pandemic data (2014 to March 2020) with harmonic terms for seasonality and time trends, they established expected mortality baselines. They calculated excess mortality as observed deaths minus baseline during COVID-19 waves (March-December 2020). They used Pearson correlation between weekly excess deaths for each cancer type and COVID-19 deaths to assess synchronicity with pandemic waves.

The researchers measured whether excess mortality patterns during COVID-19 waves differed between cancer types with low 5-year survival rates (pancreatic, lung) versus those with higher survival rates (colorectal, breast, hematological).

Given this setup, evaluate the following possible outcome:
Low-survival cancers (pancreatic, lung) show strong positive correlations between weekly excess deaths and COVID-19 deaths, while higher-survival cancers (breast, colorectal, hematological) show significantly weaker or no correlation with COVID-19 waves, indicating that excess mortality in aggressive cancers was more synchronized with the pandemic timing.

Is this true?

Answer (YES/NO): NO